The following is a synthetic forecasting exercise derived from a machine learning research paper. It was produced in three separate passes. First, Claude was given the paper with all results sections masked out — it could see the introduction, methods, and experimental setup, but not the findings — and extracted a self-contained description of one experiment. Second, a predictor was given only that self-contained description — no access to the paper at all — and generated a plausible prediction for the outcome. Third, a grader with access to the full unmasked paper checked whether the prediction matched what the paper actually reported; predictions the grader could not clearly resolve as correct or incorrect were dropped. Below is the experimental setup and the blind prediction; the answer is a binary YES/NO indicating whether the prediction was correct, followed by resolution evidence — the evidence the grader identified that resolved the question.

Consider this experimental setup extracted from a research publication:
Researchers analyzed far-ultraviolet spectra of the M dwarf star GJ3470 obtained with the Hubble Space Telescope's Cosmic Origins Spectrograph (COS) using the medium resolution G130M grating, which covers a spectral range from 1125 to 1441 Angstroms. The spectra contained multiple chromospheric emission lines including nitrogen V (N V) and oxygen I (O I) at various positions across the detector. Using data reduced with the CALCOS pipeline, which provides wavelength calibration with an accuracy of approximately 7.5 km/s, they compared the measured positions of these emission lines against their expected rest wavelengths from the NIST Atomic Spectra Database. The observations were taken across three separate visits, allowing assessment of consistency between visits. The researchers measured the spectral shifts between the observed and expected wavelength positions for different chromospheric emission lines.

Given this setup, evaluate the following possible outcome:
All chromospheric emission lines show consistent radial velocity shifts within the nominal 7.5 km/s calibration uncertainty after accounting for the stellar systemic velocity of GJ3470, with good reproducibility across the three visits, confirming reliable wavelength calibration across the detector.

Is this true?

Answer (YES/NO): NO